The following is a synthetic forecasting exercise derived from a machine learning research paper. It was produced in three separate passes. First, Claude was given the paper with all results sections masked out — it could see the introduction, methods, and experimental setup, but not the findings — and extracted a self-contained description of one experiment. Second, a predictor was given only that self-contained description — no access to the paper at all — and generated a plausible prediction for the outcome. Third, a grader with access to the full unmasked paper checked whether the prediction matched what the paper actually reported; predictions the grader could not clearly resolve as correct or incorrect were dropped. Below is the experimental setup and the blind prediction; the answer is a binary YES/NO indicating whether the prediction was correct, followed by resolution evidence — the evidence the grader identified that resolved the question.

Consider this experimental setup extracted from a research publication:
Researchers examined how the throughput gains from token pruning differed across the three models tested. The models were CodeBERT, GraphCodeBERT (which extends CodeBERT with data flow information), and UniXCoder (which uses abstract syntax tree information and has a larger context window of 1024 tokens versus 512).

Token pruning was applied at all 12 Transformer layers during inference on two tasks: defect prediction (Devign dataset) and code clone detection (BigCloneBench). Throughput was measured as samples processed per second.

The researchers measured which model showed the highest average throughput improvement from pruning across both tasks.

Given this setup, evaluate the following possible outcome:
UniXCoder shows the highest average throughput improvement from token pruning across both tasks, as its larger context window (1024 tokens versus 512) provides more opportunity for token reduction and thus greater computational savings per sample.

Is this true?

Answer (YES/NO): NO